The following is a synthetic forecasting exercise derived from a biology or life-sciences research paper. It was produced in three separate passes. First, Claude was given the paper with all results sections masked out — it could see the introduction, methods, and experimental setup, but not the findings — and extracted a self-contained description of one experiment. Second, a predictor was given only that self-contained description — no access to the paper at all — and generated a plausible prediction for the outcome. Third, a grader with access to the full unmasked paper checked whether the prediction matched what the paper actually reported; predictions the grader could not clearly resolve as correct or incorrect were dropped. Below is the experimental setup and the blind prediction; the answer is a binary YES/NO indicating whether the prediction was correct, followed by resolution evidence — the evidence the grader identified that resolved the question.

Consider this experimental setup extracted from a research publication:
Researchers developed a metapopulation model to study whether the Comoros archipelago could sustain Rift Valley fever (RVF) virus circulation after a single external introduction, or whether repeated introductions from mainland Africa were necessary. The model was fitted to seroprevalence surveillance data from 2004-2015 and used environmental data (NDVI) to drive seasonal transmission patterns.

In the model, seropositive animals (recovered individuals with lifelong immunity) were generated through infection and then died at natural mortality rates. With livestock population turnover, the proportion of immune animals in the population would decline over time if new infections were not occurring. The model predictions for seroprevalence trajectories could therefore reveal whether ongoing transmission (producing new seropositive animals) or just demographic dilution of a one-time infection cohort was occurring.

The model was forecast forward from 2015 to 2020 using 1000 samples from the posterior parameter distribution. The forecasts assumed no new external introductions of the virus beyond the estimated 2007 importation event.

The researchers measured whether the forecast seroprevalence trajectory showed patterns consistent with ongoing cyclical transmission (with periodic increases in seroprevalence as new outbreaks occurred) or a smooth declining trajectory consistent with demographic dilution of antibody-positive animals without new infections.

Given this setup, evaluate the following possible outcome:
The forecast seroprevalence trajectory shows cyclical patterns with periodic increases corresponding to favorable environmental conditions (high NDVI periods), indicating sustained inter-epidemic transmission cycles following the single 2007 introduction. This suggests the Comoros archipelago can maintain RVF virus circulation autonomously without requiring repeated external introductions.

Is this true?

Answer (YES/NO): YES